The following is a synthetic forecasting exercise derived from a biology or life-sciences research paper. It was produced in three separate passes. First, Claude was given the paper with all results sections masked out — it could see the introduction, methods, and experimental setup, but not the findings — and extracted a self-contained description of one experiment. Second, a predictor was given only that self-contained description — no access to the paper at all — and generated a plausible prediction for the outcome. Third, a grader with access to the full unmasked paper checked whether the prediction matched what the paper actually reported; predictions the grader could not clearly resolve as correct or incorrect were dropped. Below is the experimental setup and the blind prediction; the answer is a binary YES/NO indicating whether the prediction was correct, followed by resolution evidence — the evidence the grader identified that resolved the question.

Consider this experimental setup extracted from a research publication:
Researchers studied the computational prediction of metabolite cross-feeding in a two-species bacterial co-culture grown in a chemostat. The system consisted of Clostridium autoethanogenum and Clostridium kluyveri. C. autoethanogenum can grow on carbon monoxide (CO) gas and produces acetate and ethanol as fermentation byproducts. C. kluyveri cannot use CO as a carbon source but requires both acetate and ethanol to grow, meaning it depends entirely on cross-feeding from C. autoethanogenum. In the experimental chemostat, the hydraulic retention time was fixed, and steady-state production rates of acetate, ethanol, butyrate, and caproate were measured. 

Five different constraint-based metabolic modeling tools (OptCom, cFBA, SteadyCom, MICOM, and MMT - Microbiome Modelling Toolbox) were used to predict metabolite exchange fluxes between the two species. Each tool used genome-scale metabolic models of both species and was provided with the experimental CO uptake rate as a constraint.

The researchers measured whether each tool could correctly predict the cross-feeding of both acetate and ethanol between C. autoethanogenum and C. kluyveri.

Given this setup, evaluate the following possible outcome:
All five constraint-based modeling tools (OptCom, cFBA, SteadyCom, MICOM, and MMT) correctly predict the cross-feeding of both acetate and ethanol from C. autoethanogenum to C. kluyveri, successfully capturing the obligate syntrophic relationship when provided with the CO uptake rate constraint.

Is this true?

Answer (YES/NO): NO